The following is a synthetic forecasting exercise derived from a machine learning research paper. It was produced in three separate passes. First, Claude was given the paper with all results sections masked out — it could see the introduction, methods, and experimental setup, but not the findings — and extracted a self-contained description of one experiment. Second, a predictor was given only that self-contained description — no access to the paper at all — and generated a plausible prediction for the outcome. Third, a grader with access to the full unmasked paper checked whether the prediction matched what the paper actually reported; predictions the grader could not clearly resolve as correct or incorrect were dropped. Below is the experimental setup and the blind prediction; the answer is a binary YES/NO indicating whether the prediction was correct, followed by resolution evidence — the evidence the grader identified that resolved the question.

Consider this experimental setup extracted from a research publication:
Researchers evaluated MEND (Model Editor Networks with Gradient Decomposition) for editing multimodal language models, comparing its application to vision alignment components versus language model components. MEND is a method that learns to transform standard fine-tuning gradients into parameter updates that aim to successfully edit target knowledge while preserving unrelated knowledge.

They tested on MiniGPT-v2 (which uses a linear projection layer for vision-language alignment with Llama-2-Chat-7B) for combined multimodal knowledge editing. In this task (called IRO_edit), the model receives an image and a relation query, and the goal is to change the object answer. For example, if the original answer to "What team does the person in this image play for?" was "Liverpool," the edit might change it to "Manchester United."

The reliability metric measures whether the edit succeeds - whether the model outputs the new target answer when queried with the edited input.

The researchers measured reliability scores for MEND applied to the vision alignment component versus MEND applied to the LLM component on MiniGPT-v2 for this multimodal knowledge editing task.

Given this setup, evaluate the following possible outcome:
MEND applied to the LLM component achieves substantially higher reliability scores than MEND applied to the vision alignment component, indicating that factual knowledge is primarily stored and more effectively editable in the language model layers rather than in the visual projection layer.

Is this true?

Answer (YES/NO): YES